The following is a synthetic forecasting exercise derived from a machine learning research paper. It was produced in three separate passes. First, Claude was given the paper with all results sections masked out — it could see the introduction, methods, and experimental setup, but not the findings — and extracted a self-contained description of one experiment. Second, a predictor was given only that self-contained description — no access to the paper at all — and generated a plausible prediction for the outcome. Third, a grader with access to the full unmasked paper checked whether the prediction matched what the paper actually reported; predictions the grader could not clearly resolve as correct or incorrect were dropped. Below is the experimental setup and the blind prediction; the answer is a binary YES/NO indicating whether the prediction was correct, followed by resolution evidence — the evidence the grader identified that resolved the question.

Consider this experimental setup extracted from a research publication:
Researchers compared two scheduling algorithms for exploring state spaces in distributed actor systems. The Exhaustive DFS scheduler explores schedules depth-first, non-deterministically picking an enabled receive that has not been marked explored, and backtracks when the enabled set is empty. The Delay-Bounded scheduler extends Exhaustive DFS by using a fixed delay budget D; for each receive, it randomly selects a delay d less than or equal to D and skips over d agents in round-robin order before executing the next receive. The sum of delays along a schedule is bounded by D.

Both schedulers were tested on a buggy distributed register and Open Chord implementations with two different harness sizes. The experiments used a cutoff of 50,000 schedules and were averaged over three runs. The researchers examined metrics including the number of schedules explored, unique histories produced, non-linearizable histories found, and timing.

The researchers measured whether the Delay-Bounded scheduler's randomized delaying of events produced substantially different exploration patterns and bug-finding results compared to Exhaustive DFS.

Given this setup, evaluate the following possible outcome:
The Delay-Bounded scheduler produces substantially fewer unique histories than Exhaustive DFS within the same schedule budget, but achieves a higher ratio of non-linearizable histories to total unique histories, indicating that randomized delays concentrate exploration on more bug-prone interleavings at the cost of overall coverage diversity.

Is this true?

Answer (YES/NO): NO